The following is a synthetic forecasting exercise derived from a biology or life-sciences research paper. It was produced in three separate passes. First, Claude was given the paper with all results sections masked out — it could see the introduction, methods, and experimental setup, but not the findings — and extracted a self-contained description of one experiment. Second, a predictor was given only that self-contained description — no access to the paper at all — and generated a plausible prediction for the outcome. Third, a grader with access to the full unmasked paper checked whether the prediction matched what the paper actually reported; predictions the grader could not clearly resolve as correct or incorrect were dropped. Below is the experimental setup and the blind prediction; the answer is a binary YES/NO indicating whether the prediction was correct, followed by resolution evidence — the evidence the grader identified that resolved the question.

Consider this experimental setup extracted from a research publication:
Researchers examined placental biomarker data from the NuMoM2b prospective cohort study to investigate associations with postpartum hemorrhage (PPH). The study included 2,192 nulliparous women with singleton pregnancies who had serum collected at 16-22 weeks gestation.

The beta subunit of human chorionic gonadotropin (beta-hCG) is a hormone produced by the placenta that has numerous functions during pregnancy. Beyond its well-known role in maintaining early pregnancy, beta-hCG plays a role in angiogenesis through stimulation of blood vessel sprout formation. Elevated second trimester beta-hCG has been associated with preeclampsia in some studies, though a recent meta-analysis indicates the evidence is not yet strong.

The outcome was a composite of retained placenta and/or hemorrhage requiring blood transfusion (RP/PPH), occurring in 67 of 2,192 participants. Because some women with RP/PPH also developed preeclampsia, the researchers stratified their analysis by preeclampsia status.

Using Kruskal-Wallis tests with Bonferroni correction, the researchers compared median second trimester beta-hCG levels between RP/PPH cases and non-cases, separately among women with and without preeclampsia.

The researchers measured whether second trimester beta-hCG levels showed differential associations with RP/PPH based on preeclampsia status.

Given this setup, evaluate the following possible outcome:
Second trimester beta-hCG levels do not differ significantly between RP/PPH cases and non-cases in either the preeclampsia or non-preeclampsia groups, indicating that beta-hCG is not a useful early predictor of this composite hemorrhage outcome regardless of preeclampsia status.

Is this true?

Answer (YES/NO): NO